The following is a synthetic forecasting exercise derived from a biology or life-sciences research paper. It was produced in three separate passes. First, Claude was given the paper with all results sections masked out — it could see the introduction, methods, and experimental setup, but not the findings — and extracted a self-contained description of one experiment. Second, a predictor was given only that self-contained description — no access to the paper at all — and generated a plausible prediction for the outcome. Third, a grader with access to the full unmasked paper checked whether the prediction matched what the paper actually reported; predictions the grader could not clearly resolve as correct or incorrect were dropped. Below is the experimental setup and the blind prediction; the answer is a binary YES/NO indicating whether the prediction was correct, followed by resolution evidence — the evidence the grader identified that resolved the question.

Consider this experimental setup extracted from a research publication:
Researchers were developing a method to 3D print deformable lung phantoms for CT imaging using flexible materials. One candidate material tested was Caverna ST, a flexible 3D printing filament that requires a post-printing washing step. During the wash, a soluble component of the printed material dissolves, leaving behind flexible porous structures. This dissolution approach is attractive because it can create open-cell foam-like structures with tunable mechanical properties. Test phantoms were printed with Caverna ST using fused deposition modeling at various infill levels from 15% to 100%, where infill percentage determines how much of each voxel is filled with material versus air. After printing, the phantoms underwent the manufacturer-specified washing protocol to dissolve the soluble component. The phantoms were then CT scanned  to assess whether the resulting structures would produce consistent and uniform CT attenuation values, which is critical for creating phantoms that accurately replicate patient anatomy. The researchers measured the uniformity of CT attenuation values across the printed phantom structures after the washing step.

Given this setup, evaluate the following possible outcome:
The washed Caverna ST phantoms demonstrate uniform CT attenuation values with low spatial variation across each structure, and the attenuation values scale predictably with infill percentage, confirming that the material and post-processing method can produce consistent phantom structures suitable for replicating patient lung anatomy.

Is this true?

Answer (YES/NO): NO